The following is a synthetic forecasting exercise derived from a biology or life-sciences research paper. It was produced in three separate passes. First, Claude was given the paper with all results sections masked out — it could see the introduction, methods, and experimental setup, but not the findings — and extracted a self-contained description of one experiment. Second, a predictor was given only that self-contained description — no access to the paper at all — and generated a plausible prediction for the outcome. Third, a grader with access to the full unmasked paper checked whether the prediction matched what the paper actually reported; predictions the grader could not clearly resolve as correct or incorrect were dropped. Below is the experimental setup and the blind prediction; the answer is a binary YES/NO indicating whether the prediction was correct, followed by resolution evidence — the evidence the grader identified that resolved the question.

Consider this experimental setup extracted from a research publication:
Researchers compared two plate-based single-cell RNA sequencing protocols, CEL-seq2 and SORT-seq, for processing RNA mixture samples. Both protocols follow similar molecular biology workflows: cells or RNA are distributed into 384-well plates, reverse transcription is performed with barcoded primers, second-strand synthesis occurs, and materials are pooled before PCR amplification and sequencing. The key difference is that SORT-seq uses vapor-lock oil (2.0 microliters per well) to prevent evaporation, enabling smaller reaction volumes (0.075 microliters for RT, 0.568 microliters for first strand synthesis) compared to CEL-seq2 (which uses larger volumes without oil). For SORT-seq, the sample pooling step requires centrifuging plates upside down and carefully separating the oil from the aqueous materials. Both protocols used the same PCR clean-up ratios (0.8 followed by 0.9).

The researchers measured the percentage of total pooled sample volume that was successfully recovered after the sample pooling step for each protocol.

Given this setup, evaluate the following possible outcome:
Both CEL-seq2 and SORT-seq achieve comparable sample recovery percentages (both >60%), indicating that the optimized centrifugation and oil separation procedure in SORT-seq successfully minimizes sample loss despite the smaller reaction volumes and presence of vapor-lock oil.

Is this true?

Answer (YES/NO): NO